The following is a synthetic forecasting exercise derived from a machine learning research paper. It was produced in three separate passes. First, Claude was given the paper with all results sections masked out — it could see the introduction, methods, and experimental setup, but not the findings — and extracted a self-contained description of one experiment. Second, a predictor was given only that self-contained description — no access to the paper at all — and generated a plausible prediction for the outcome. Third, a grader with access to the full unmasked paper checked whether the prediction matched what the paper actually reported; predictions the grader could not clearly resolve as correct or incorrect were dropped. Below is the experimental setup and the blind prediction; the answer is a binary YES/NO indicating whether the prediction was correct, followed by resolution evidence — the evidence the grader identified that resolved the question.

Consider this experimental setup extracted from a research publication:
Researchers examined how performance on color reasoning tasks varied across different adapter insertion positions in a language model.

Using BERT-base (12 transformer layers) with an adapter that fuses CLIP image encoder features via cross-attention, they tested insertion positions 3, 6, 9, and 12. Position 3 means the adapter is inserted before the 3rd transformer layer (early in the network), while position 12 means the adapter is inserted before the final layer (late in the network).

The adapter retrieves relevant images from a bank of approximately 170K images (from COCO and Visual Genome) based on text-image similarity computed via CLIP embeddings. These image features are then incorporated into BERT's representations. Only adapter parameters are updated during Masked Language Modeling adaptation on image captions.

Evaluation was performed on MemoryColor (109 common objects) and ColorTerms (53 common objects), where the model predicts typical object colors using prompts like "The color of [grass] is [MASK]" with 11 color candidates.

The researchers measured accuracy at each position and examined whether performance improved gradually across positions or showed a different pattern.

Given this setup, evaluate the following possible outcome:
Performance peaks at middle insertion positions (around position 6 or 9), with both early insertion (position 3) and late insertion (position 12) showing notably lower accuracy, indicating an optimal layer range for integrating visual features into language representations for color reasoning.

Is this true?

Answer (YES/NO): NO